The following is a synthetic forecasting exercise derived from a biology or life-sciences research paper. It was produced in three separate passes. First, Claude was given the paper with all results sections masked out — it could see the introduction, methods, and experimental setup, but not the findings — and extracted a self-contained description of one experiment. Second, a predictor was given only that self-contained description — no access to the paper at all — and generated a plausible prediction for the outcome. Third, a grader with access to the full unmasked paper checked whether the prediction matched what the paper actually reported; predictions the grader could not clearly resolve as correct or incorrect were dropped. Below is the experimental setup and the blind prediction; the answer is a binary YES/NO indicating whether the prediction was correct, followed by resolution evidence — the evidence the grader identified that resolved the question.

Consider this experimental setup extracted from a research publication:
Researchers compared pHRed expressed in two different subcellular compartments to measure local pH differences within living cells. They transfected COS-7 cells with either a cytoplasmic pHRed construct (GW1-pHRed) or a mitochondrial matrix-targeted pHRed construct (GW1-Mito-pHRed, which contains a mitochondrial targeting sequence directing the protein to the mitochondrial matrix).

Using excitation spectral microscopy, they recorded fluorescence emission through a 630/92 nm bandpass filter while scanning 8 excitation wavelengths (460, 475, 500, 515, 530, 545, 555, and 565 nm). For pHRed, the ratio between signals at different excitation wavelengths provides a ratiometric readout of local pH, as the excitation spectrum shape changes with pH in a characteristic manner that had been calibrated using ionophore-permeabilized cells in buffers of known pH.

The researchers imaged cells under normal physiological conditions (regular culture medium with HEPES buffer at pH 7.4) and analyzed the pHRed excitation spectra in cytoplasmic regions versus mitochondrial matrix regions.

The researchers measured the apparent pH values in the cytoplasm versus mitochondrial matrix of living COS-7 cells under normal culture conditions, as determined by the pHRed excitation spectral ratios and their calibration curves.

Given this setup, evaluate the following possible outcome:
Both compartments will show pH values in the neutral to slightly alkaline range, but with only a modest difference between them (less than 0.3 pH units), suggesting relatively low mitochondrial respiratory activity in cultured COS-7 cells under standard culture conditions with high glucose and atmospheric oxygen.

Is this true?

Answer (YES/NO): NO